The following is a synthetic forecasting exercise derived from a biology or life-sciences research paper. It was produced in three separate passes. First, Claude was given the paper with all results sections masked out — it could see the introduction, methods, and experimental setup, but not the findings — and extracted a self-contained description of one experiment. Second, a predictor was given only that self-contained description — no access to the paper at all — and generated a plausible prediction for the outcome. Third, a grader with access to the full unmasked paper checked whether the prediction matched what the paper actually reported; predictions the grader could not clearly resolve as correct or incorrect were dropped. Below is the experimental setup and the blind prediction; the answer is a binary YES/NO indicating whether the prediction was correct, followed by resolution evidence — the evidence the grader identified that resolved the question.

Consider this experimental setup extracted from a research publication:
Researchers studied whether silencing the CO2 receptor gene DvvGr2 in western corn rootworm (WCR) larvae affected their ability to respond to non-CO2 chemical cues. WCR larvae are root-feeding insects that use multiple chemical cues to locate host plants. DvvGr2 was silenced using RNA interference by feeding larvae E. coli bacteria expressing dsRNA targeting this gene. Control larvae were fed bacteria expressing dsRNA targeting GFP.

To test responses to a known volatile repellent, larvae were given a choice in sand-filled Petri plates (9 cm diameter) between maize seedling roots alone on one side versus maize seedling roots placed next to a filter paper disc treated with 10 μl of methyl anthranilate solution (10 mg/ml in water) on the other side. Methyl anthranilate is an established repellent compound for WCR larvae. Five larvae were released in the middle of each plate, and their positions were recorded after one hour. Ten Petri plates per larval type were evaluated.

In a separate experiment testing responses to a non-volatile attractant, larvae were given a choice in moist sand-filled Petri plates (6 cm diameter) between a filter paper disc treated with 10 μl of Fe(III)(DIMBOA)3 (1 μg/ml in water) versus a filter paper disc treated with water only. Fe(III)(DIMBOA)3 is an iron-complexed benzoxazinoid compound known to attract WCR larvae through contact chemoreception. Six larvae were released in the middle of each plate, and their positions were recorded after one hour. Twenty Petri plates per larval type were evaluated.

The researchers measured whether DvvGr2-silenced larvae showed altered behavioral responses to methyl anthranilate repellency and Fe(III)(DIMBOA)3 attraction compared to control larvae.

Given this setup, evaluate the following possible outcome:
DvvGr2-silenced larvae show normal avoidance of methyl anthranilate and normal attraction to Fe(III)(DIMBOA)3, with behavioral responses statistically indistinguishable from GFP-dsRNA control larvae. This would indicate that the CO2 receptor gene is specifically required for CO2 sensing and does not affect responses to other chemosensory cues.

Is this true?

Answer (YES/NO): YES